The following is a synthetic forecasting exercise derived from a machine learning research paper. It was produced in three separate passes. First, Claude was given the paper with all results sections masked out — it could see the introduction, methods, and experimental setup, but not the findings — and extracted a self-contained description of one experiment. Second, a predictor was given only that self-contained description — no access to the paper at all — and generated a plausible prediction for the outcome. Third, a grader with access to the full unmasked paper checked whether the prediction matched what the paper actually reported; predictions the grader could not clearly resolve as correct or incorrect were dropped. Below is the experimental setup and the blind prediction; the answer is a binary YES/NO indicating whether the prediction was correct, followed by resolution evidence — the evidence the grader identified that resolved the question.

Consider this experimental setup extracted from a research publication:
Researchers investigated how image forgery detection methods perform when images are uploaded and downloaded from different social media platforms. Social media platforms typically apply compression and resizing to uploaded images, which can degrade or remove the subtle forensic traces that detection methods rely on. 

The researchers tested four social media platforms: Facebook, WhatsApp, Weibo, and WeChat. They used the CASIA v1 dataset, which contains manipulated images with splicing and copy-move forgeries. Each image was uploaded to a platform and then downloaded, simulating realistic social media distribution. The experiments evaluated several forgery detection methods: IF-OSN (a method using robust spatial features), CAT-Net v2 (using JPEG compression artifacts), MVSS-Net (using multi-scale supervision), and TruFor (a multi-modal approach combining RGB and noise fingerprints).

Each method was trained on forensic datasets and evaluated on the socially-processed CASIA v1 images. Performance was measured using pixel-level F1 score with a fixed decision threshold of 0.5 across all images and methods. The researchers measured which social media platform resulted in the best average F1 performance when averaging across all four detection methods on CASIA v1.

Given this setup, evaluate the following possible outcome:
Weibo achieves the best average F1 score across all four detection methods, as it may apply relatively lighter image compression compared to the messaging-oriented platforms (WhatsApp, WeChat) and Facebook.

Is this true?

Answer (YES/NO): NO